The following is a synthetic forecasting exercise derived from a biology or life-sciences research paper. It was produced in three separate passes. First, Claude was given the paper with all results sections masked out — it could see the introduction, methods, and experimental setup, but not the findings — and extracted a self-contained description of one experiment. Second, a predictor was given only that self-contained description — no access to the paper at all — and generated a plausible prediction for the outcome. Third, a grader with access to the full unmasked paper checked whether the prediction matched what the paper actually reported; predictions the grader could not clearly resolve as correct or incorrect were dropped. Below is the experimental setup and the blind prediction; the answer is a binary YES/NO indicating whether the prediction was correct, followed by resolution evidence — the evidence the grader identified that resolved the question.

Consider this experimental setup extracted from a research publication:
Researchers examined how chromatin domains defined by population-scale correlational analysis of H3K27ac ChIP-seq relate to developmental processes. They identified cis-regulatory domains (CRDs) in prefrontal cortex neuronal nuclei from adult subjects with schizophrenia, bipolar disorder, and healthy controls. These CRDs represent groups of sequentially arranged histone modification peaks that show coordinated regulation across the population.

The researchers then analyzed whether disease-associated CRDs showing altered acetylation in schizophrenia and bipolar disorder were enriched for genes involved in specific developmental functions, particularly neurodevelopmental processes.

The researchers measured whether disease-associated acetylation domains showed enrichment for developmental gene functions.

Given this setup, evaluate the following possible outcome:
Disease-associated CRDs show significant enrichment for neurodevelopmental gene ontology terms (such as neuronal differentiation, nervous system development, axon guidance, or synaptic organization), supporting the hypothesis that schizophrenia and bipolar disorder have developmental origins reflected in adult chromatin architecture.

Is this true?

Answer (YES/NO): YES